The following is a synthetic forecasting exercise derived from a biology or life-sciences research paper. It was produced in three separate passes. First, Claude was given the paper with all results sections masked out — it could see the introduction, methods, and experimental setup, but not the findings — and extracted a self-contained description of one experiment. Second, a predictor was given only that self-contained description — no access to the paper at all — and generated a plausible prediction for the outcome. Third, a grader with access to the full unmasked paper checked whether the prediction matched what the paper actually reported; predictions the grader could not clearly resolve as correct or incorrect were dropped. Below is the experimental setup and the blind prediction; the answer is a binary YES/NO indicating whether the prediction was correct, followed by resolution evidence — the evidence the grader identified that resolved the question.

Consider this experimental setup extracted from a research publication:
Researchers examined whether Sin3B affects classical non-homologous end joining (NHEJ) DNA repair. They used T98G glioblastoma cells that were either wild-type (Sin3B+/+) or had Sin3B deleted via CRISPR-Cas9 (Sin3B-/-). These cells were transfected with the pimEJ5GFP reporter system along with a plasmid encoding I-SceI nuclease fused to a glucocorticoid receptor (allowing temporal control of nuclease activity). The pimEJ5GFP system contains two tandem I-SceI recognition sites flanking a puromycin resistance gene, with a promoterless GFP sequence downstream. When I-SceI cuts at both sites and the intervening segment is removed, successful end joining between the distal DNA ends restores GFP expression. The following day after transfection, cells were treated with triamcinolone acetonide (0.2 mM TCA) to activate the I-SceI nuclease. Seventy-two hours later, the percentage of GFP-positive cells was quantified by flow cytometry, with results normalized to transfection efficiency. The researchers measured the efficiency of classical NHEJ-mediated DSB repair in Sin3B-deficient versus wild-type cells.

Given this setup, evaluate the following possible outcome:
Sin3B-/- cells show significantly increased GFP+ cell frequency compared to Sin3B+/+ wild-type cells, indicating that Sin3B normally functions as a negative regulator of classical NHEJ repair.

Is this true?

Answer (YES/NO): NO